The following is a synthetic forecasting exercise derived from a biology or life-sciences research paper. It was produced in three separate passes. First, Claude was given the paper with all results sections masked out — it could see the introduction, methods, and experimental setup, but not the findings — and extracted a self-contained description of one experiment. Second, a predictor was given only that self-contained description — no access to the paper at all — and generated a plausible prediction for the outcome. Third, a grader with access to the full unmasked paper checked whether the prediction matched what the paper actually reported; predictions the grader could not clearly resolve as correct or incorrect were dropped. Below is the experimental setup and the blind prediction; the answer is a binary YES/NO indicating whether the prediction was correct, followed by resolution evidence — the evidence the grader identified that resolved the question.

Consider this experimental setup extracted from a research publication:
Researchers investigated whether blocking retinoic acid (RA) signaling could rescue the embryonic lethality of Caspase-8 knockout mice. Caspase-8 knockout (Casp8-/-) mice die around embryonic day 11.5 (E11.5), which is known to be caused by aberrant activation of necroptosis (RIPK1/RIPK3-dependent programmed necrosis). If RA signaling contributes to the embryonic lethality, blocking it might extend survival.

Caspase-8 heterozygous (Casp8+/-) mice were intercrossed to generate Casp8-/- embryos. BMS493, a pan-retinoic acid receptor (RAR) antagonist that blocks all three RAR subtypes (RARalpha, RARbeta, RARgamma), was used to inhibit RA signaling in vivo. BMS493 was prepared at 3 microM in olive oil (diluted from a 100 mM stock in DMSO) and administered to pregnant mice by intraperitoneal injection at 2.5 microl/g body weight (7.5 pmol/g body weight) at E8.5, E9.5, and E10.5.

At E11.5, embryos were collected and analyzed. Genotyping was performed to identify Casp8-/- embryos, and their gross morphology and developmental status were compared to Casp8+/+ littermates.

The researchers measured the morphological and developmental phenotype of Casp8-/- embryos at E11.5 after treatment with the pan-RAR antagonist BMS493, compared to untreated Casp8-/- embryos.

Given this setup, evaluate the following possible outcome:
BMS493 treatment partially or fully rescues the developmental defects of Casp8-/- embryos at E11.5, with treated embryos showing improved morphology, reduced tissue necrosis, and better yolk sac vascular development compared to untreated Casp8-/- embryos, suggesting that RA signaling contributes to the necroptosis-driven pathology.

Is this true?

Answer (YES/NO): YES